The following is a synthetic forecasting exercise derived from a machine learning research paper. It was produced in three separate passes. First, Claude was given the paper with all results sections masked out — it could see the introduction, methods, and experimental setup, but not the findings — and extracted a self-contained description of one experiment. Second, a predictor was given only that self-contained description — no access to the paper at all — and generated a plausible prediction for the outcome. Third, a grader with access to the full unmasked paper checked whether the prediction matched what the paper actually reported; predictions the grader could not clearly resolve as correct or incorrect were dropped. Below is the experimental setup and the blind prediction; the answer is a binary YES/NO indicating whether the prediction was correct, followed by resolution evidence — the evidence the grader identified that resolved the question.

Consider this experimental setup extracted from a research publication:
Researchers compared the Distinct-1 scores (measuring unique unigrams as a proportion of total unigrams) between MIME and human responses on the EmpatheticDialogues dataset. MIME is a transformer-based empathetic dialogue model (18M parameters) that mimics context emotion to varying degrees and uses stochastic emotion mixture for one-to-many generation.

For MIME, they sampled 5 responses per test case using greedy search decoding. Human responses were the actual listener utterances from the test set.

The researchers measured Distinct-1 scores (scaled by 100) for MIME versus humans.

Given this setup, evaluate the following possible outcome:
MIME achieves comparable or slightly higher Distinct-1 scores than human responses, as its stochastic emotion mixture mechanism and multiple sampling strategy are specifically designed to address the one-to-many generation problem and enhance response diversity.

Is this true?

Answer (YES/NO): NO